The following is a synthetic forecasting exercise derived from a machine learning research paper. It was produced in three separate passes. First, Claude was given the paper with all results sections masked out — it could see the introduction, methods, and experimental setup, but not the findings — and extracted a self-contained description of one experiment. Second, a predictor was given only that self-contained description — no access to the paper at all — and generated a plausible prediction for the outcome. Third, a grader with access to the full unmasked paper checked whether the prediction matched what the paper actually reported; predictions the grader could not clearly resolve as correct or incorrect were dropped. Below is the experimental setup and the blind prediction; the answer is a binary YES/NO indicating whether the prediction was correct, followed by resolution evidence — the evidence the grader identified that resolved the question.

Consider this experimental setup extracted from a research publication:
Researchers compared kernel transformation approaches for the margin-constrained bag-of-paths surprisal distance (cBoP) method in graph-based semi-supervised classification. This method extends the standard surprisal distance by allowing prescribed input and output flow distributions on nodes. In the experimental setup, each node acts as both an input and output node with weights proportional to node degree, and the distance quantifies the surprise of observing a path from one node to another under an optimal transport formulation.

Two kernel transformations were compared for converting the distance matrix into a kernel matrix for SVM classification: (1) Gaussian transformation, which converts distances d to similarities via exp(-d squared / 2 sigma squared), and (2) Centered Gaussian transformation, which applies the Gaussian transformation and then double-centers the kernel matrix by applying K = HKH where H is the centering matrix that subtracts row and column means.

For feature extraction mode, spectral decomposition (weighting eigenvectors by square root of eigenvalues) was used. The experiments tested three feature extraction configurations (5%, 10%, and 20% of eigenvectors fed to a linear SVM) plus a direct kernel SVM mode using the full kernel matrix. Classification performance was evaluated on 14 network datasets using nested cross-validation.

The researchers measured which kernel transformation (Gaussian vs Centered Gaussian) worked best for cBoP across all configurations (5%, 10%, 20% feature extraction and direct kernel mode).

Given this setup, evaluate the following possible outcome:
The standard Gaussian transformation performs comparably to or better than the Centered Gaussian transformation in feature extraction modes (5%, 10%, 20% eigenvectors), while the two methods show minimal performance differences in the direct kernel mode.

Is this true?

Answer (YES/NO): NO